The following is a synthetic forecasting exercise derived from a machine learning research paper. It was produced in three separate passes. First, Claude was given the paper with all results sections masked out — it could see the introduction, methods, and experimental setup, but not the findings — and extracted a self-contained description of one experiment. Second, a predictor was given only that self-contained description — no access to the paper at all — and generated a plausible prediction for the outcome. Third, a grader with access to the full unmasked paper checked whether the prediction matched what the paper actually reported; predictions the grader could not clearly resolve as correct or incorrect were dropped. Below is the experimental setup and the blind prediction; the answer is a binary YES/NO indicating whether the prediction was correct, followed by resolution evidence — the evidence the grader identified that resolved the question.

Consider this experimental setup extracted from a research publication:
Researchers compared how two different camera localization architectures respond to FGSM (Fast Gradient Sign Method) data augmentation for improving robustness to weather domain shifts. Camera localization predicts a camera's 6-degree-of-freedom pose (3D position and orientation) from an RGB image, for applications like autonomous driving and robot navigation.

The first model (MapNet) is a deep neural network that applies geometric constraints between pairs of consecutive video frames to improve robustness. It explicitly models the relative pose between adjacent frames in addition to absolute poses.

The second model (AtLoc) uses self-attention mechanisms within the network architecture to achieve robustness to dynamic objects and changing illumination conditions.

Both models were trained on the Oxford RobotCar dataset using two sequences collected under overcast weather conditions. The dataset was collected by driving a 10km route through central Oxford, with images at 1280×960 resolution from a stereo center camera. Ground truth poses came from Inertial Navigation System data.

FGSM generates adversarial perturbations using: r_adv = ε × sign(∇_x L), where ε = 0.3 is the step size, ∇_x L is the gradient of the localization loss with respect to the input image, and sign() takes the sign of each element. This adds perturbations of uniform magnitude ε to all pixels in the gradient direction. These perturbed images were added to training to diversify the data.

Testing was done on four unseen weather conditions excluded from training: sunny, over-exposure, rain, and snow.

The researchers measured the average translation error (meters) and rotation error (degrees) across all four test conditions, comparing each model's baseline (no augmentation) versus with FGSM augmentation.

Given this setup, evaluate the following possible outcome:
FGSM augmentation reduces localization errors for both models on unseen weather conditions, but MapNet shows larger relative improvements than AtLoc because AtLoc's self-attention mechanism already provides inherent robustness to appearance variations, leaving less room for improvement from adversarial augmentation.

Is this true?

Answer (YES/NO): NO